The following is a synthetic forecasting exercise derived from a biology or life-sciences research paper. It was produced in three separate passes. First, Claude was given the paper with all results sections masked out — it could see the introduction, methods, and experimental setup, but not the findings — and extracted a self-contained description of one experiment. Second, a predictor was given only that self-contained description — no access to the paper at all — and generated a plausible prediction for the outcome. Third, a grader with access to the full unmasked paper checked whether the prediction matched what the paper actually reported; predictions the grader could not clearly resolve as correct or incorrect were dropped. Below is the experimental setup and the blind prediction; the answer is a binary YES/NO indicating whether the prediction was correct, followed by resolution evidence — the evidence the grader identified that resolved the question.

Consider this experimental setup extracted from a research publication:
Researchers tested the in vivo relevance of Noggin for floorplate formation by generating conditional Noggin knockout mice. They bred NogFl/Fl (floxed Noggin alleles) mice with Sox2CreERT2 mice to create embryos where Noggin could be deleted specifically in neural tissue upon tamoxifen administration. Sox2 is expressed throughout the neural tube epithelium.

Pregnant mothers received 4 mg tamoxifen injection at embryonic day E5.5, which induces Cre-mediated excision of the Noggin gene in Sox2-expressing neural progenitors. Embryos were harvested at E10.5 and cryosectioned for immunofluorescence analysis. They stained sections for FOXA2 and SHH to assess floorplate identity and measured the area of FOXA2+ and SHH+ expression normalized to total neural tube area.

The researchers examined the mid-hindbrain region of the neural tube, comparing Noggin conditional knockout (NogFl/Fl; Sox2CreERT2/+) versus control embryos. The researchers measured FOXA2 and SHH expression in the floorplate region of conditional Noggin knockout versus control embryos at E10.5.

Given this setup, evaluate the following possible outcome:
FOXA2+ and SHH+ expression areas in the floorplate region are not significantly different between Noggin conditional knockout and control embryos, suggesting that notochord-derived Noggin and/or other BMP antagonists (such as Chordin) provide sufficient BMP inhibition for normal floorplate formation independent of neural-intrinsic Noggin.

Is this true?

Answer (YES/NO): NO